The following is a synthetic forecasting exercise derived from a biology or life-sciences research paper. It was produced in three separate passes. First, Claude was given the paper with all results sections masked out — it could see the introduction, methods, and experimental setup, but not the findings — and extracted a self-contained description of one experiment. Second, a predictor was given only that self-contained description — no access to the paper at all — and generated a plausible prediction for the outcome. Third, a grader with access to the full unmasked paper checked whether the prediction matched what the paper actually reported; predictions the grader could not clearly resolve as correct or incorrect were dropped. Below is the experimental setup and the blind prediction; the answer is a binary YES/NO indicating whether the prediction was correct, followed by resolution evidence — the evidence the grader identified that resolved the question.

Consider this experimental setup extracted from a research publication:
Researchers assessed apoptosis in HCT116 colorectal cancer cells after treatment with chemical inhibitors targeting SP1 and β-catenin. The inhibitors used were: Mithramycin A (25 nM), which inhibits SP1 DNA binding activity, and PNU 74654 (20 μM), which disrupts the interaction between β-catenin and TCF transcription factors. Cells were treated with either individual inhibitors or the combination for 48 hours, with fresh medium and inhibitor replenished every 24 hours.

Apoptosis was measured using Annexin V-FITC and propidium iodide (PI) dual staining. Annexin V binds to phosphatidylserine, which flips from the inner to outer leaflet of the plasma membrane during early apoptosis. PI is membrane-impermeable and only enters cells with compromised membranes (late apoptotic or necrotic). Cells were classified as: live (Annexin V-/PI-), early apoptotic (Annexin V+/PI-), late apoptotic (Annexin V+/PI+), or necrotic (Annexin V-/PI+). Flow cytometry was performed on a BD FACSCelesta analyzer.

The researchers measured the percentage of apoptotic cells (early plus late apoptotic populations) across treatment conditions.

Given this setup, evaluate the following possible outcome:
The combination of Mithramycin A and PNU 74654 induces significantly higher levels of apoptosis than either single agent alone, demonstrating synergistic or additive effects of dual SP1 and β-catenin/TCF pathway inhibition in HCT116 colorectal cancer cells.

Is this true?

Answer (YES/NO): YES